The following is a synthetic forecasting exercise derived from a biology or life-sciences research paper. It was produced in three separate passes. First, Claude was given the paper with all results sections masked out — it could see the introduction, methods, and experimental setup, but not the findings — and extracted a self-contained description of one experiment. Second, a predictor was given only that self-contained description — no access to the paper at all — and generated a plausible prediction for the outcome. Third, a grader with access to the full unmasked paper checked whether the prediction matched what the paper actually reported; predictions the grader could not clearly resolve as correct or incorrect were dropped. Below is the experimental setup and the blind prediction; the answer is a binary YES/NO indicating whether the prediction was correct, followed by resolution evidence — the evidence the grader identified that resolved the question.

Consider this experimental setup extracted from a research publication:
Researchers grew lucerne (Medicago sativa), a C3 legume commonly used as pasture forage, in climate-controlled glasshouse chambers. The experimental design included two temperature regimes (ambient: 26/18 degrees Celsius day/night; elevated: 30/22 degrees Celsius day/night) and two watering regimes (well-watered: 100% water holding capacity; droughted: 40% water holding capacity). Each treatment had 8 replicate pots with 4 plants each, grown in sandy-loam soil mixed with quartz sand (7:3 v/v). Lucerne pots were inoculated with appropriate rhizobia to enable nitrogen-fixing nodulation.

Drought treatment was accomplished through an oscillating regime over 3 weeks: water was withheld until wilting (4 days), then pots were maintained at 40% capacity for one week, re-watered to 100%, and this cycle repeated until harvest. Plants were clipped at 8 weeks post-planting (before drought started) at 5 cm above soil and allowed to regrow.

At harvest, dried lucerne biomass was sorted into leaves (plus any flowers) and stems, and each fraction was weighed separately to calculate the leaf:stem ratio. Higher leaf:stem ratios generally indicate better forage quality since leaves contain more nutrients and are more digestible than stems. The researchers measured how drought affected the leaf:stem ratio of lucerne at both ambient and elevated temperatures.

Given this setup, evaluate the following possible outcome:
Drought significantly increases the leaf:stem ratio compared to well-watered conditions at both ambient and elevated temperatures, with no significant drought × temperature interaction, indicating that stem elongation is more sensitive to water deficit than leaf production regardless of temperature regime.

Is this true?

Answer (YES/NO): NO